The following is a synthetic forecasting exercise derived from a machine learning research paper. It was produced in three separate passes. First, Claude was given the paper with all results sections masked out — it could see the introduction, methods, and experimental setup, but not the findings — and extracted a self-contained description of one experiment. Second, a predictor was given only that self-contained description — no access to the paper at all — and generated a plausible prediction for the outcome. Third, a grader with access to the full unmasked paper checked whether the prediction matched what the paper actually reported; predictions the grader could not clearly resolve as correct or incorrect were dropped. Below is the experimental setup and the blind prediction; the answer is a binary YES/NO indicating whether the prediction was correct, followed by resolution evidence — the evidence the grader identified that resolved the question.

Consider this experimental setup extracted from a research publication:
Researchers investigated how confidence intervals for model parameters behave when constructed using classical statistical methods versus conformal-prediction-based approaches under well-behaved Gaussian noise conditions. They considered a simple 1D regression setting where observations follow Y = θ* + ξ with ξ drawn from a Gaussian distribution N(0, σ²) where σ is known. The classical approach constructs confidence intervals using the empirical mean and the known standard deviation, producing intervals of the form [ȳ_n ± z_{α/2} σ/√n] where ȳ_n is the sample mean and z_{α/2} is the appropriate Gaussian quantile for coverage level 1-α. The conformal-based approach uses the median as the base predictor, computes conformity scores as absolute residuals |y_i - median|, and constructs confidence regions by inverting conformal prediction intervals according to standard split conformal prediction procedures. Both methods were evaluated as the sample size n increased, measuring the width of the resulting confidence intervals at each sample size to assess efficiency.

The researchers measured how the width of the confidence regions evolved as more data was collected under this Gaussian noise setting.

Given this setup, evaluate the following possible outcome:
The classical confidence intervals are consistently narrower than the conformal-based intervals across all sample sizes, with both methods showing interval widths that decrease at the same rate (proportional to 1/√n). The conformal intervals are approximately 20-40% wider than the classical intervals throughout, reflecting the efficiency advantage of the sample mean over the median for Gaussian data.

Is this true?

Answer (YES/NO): NO